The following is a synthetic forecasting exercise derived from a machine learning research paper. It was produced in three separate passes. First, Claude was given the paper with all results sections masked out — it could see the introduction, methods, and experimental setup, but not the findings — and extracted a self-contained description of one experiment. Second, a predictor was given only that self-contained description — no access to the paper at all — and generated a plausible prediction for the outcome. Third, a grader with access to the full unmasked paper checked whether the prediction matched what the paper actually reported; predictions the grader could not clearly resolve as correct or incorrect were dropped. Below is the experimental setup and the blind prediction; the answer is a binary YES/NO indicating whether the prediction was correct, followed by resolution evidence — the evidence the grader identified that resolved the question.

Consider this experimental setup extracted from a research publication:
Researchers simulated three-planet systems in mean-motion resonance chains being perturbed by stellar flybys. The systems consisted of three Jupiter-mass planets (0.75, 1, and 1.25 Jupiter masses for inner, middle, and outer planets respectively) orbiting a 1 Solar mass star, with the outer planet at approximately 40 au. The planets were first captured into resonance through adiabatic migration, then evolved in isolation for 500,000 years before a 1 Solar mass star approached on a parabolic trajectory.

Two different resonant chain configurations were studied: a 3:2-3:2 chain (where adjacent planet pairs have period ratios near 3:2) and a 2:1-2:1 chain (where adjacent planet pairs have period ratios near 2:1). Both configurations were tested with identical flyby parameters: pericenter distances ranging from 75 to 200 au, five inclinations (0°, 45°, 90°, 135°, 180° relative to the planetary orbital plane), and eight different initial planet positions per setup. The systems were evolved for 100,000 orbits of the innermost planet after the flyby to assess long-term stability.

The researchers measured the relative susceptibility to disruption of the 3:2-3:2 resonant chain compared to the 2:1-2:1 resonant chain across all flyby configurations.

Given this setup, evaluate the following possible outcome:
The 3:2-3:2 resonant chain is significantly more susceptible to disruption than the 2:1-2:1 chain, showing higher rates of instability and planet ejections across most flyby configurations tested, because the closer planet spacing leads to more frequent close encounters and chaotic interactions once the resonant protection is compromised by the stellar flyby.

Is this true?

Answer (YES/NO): YES